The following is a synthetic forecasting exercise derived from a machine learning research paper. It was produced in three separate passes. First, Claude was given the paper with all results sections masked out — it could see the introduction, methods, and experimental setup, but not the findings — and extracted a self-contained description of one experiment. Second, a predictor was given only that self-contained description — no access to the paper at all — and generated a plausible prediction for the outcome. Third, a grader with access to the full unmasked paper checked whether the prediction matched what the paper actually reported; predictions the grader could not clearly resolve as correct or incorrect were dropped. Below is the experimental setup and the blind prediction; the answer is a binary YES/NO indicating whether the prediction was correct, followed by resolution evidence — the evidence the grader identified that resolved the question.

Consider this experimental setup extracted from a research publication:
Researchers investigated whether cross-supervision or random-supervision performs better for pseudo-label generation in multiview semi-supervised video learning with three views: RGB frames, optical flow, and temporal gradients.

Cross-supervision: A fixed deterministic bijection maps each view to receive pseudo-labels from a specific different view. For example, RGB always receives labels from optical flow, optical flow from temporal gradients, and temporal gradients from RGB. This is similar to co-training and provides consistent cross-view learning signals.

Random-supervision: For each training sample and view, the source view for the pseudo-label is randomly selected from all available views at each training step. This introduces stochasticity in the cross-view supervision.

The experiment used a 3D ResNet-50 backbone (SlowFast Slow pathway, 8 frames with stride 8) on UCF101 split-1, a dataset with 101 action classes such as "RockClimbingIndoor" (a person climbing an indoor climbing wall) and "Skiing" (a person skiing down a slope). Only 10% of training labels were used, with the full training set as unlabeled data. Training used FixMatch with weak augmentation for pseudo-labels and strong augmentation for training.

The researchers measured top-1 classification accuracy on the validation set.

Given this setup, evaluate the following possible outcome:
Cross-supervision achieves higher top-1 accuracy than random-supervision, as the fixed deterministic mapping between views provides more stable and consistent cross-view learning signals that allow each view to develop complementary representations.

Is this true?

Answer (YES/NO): YES